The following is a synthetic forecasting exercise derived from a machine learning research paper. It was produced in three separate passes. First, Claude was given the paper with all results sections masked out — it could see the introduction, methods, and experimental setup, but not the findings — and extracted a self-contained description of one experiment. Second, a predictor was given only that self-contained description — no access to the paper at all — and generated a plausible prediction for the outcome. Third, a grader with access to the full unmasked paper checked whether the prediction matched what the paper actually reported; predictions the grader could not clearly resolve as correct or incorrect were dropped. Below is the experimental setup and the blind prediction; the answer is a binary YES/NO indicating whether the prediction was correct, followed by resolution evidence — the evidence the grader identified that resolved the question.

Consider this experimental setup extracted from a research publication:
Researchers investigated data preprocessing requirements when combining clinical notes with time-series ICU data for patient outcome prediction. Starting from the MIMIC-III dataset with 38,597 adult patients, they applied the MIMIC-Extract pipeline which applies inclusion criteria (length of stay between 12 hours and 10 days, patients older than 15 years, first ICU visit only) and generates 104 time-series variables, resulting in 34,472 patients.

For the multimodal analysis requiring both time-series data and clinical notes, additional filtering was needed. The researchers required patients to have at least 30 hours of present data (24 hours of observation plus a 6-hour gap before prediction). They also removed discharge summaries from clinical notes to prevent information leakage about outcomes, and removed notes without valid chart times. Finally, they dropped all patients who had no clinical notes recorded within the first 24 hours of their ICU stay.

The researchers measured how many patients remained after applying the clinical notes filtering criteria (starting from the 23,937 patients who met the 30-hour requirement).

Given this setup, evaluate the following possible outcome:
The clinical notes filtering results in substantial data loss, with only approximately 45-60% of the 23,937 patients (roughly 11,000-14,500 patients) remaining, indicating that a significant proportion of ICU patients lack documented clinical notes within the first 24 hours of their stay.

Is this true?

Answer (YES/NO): NO